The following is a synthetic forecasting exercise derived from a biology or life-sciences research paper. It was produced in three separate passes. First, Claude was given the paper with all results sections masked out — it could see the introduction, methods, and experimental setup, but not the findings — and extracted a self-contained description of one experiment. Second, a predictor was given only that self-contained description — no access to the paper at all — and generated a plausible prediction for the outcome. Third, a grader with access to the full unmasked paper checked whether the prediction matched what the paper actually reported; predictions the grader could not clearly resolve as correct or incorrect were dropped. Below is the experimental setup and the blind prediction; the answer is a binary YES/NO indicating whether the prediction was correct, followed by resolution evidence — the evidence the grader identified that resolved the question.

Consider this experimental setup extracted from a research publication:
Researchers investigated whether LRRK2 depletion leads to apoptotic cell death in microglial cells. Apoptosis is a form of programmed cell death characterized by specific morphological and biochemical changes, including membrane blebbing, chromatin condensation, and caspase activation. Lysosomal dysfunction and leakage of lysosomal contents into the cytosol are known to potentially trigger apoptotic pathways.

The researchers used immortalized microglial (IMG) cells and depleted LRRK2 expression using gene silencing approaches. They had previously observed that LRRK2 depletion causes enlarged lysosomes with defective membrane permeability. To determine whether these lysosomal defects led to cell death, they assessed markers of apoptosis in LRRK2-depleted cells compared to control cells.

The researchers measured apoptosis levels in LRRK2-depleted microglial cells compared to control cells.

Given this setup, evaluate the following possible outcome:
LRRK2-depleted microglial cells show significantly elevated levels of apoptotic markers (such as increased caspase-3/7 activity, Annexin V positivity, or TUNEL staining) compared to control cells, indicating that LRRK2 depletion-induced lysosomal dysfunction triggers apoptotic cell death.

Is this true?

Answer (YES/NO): YES